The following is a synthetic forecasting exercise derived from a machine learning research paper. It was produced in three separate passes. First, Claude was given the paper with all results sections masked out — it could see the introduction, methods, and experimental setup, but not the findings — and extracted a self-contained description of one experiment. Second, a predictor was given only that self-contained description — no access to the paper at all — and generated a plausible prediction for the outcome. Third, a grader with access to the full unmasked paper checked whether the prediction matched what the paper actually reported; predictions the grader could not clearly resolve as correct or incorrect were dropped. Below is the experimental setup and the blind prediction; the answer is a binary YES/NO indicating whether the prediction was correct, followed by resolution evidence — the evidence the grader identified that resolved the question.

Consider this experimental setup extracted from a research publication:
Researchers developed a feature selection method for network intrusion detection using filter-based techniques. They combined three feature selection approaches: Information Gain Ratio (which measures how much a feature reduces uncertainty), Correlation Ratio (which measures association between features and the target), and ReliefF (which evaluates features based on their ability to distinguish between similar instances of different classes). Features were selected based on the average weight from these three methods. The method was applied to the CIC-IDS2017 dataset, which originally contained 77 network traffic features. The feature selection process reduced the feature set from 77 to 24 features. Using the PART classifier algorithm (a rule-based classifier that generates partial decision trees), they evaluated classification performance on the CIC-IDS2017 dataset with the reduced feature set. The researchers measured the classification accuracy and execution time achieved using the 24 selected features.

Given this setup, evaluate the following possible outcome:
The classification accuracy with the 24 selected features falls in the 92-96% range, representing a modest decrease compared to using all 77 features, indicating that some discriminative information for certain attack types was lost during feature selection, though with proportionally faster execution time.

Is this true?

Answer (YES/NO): NO